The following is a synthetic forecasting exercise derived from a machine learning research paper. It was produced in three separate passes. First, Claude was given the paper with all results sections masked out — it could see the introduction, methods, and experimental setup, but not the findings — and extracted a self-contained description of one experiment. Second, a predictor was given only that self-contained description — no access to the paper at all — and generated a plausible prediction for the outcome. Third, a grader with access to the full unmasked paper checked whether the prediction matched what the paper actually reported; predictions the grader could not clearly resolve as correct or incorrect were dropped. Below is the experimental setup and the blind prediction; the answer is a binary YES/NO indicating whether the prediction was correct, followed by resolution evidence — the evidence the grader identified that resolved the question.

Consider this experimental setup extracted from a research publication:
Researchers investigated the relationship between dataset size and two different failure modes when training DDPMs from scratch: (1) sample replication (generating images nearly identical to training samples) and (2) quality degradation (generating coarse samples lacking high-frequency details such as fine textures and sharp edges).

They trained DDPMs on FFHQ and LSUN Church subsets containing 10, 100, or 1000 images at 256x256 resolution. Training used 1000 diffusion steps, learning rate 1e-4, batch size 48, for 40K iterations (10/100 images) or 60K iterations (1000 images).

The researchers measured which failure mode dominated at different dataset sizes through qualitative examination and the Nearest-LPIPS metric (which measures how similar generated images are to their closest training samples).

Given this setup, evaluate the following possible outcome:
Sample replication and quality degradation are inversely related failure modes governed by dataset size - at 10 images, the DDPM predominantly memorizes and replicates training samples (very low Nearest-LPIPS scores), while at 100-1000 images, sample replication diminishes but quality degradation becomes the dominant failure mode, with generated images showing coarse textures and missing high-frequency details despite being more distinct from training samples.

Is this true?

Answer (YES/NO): NO